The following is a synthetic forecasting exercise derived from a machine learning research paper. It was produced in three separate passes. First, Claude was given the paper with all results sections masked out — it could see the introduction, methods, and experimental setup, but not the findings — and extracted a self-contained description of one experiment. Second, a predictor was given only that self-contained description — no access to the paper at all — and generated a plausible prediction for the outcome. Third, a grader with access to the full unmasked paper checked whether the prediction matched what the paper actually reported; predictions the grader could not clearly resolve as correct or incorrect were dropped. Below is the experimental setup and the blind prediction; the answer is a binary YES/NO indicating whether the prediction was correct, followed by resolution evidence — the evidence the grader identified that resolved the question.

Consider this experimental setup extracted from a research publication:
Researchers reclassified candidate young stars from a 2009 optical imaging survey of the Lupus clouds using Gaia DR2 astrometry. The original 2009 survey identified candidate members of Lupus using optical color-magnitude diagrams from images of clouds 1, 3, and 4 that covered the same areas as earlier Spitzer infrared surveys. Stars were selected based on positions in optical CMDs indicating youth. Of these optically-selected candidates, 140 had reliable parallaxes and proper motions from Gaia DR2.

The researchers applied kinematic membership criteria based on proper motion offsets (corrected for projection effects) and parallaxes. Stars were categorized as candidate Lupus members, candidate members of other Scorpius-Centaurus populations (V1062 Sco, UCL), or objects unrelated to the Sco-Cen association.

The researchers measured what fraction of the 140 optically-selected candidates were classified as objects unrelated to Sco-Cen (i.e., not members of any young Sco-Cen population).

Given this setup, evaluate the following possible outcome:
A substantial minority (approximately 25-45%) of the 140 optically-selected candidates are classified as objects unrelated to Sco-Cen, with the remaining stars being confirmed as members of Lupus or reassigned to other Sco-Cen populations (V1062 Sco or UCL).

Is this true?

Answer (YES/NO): NO